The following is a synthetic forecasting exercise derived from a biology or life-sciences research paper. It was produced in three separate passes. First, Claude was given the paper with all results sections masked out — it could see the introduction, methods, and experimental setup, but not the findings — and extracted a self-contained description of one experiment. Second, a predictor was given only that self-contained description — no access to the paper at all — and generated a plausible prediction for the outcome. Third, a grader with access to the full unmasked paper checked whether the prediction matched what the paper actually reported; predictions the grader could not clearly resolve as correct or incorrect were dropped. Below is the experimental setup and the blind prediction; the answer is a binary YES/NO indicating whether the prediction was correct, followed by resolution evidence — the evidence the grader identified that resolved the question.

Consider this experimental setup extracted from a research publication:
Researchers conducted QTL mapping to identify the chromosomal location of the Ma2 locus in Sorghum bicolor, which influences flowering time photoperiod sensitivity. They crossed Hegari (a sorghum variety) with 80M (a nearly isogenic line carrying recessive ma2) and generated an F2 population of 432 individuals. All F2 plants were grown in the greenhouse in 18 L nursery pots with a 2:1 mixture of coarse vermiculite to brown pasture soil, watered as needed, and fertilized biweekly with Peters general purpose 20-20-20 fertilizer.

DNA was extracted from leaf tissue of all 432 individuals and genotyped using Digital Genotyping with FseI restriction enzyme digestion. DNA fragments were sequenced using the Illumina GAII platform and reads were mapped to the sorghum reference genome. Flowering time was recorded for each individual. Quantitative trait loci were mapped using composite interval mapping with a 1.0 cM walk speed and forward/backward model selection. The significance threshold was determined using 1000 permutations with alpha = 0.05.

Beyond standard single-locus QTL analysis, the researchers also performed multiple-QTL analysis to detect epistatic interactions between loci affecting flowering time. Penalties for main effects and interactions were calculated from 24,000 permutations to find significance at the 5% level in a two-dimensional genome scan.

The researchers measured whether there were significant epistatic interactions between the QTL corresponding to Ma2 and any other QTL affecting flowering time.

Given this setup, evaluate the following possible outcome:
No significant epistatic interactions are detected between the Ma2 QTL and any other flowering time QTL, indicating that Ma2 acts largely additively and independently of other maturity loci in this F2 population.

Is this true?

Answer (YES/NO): NO